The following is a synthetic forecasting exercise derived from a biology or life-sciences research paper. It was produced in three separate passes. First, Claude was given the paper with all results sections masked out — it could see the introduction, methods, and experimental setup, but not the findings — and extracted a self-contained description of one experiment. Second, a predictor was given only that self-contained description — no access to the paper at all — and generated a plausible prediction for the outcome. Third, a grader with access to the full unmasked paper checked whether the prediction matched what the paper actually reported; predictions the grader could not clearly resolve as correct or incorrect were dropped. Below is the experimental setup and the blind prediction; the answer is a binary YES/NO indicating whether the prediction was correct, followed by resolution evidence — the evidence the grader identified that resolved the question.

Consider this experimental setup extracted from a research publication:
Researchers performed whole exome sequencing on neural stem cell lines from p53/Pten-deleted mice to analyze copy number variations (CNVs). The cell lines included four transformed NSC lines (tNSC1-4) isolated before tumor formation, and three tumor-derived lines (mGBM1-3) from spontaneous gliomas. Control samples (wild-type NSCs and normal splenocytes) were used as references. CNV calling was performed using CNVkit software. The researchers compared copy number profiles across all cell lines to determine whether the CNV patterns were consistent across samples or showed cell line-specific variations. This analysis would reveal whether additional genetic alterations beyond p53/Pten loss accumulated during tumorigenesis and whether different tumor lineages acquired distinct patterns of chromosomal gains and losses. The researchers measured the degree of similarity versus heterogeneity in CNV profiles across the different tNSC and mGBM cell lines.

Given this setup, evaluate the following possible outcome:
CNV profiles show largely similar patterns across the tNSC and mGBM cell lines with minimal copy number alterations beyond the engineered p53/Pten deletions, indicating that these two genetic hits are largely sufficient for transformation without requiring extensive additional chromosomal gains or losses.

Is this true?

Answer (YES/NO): NO